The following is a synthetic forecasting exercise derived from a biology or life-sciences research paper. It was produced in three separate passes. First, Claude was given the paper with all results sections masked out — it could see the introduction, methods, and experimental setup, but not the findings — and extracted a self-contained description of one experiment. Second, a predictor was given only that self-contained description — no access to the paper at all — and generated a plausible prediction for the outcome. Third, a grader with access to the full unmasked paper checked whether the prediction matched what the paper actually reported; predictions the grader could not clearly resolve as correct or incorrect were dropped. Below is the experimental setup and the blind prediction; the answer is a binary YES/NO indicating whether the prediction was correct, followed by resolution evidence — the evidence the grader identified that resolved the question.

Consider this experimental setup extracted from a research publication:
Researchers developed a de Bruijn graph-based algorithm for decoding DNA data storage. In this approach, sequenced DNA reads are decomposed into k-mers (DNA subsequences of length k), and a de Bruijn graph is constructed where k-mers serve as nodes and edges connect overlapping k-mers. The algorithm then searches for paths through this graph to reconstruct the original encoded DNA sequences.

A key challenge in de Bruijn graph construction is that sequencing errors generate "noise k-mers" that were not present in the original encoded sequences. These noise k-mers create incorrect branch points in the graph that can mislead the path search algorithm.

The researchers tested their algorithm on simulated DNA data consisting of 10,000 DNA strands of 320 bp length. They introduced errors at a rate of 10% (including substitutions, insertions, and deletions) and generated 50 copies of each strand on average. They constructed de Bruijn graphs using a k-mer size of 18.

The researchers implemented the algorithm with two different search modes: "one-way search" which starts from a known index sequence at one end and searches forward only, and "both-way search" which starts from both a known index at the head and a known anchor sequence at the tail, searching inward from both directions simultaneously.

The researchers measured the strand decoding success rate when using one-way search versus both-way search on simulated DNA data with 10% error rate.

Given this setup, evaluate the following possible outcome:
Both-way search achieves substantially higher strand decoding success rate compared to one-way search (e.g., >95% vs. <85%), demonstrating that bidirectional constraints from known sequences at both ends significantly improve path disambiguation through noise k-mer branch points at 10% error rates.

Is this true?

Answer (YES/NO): NO